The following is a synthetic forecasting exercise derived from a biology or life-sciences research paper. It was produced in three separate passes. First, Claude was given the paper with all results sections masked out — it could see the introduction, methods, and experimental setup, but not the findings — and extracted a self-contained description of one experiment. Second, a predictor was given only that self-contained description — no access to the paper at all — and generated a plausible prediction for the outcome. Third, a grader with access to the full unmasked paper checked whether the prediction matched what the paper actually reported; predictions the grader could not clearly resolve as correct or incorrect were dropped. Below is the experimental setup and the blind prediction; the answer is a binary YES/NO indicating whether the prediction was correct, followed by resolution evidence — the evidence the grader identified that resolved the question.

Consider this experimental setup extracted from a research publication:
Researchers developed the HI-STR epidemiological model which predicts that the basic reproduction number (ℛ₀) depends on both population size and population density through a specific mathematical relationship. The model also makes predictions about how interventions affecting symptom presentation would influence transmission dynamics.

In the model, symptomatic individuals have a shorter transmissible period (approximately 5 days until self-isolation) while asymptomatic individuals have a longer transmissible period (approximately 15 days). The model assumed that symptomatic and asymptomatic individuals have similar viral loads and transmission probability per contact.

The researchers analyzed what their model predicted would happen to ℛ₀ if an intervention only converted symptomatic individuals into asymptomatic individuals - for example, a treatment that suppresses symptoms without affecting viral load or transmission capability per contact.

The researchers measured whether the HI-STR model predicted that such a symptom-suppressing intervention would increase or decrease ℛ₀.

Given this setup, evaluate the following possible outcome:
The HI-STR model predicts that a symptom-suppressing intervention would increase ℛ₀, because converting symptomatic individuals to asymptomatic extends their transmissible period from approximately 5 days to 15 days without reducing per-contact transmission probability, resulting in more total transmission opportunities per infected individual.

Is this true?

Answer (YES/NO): YES